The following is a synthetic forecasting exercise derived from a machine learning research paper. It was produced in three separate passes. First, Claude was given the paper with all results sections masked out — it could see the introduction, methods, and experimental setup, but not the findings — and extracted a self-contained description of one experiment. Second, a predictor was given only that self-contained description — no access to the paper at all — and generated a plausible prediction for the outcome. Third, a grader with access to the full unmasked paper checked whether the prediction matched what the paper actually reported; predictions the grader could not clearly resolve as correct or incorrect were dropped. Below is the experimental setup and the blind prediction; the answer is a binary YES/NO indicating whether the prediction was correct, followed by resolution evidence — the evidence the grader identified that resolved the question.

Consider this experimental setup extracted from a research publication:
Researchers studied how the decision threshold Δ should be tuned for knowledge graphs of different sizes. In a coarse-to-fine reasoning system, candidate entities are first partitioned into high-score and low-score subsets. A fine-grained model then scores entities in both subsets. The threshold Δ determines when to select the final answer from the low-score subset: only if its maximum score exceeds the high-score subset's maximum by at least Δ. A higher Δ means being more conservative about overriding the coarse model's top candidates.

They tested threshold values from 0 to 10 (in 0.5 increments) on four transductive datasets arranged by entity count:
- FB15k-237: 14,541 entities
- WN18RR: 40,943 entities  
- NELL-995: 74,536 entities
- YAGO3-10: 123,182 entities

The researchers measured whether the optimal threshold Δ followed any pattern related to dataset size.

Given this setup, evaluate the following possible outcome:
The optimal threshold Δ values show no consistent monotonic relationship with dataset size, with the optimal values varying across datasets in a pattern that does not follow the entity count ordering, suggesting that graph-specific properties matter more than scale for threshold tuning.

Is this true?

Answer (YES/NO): NO